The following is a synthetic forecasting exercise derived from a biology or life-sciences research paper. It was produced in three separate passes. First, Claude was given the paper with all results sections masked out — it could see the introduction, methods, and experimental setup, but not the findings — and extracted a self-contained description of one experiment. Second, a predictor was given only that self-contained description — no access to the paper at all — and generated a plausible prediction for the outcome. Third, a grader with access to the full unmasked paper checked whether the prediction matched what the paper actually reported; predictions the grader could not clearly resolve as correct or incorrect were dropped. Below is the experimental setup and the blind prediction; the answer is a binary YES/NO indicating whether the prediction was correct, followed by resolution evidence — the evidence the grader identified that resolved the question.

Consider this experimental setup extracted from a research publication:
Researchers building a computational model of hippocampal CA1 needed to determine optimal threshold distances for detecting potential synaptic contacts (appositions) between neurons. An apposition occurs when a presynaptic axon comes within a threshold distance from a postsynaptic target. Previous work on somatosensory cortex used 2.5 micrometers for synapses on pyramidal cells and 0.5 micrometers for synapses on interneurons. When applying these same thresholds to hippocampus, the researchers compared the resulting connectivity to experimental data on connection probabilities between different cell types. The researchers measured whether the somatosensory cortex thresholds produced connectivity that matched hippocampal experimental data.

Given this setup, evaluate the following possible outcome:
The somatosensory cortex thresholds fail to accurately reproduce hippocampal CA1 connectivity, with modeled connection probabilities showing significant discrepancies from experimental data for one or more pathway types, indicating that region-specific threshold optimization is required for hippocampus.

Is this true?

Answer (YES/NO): YES